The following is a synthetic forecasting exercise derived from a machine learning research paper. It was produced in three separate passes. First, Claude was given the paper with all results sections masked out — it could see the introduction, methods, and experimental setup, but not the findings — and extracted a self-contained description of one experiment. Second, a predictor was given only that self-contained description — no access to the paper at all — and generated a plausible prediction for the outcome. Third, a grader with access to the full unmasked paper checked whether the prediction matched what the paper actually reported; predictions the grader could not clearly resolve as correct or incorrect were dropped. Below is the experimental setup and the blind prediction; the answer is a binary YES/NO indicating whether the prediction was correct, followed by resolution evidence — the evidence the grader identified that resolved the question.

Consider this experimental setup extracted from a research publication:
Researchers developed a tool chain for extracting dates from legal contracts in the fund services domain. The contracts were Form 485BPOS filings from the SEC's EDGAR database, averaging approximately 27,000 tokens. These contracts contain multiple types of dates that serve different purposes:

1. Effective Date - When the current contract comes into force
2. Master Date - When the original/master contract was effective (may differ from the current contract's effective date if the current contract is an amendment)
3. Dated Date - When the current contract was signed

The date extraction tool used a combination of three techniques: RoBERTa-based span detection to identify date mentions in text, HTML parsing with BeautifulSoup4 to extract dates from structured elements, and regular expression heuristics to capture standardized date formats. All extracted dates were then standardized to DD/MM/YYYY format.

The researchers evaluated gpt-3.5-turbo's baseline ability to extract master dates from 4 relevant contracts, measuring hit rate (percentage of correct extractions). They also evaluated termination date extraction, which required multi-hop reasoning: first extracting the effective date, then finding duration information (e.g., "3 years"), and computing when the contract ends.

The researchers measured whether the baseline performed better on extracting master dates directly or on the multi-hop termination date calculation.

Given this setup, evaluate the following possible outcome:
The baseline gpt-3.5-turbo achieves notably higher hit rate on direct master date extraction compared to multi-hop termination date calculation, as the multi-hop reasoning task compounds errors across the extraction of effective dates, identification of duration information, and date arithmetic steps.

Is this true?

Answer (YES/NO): YES